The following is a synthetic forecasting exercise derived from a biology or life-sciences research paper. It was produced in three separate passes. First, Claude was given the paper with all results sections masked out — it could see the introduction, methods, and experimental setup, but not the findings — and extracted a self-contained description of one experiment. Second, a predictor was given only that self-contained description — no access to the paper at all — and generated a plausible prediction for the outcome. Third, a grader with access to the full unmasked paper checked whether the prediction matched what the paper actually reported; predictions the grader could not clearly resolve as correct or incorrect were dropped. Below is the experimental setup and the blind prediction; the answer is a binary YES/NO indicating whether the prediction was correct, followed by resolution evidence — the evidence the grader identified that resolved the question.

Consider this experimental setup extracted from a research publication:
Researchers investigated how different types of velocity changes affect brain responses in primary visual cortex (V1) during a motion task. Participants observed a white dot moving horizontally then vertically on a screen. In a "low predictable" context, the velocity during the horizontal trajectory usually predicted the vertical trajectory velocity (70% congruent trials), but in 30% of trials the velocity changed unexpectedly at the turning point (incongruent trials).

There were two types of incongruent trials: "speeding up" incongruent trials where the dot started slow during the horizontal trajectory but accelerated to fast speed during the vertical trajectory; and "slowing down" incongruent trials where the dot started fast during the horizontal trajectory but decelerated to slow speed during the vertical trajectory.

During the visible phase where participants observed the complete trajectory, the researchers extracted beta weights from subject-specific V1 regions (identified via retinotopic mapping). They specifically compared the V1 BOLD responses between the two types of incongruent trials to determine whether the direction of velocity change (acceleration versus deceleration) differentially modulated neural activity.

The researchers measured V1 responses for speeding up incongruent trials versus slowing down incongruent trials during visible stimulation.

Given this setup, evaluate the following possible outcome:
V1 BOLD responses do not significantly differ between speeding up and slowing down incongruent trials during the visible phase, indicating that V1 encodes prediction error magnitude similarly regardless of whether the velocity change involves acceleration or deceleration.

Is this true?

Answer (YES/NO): NO